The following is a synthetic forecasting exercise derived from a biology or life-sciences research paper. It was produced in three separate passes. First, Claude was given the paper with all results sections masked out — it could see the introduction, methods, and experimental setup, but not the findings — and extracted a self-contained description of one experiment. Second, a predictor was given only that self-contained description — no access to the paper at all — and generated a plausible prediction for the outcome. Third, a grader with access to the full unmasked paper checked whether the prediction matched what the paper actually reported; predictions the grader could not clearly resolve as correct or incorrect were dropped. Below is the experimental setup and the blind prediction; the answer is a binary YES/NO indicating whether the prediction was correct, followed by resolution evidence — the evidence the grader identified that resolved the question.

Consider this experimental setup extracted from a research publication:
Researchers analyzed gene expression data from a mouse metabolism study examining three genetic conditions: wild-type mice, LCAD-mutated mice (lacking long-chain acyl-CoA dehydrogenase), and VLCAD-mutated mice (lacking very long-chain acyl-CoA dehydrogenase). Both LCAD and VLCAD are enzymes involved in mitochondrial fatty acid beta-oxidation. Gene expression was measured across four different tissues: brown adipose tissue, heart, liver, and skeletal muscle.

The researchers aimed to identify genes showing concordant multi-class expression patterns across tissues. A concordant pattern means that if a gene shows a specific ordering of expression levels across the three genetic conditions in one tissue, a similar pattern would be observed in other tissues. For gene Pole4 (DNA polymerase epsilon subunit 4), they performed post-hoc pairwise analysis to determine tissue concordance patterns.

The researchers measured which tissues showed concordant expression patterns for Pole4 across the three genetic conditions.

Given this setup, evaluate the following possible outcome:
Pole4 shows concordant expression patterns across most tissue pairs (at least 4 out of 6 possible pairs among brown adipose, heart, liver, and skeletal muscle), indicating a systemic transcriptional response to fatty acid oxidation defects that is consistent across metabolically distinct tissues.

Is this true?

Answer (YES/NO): NO